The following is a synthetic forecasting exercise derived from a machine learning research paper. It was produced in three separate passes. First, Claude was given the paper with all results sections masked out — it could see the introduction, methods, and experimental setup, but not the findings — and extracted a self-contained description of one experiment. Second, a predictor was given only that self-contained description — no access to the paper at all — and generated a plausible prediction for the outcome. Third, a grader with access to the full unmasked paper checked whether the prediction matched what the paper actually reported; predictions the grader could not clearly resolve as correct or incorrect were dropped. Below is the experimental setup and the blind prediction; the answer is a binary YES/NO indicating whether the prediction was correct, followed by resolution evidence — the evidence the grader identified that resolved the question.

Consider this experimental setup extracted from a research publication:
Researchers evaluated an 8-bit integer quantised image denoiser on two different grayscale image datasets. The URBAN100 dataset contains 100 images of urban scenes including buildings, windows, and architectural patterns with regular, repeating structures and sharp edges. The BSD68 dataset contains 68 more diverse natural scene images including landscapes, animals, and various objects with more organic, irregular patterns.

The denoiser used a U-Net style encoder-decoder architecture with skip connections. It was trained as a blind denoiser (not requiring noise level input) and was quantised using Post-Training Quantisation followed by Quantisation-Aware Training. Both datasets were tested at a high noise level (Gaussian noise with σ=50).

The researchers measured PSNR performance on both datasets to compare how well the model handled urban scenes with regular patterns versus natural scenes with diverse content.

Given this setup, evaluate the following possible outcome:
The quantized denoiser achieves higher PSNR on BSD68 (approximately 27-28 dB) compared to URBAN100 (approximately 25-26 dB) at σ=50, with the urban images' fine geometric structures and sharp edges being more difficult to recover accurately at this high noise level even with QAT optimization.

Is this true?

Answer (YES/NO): NO